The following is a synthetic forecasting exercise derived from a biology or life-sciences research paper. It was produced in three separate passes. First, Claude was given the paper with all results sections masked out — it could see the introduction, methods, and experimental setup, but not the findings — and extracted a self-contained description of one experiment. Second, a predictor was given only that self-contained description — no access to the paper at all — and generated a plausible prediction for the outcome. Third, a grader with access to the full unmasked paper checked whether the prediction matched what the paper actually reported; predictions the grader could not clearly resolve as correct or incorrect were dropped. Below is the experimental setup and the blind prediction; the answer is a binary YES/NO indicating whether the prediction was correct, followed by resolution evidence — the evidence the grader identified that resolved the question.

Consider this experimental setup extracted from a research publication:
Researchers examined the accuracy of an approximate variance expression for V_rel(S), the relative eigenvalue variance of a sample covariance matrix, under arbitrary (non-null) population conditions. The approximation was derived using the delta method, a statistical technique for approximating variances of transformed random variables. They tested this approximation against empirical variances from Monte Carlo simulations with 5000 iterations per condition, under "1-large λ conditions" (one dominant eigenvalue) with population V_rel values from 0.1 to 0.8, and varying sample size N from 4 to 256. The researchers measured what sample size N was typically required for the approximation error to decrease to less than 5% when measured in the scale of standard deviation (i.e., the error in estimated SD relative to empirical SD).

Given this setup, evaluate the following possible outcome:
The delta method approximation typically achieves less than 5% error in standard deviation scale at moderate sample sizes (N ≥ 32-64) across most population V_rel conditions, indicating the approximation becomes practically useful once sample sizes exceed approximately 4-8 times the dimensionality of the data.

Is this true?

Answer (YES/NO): NO